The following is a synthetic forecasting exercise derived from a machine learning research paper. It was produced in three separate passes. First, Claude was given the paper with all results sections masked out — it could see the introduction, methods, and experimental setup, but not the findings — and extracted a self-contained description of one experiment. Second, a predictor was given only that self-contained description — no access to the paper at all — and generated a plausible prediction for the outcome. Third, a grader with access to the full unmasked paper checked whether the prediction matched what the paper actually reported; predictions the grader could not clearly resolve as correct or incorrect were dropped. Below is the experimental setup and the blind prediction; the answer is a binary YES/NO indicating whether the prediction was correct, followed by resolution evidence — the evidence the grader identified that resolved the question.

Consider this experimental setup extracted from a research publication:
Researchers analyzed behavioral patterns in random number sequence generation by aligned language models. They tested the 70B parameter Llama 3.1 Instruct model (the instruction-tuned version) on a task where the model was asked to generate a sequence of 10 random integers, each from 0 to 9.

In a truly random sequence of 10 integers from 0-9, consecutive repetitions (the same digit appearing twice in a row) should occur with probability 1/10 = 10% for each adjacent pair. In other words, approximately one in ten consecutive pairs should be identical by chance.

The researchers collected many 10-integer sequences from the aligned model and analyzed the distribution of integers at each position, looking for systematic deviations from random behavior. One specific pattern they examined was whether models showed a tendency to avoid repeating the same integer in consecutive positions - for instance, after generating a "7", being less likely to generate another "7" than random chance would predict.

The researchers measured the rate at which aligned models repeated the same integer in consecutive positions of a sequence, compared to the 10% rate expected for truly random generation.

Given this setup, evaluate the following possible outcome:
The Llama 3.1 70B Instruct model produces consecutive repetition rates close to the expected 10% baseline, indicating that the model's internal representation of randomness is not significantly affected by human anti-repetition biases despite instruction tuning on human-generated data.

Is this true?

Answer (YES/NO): NO